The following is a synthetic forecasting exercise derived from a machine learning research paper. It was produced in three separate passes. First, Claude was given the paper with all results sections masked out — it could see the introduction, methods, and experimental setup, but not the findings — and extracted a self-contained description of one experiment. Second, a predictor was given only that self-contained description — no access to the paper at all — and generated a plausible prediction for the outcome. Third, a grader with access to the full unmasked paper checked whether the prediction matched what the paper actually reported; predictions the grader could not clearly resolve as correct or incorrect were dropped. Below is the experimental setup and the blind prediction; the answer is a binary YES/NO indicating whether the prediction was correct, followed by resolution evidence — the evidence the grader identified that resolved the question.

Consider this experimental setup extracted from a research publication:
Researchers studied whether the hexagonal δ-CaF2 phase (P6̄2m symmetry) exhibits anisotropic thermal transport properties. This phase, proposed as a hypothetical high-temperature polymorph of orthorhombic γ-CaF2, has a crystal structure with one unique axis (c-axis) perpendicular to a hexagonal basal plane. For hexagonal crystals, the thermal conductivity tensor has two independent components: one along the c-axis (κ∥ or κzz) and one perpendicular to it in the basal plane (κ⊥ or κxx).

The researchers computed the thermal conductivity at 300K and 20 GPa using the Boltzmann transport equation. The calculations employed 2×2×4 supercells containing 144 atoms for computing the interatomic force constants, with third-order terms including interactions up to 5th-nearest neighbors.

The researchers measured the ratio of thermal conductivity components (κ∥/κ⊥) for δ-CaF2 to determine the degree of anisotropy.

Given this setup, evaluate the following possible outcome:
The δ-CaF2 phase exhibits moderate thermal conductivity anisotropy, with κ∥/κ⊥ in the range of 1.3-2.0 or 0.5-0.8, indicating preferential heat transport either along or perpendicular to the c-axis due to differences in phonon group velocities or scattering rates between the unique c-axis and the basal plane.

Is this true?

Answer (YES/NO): NO